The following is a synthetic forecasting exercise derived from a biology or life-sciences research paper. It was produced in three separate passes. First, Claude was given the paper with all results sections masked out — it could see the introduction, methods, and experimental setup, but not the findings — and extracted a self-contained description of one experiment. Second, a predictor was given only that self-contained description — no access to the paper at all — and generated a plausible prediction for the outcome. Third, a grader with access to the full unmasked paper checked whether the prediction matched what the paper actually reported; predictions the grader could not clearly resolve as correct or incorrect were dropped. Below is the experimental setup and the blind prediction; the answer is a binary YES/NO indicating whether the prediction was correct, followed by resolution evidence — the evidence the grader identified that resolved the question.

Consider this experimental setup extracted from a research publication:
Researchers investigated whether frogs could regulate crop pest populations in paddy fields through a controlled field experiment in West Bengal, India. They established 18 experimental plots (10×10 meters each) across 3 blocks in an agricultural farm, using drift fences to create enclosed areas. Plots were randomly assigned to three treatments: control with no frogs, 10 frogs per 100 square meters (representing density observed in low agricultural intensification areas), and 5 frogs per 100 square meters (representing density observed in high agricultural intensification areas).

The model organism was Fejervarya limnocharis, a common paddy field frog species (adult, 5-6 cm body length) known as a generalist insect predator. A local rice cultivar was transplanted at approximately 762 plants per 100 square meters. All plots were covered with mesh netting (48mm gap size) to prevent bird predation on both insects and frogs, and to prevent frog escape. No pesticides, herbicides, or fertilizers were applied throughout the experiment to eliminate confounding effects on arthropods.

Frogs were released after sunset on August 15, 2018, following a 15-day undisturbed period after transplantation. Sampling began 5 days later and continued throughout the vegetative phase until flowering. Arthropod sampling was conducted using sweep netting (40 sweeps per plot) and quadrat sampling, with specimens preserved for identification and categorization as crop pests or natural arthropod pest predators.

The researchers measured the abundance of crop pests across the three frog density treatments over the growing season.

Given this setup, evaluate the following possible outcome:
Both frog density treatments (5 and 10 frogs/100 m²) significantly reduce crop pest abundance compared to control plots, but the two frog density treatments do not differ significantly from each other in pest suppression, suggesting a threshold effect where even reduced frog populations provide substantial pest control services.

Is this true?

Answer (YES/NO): NO